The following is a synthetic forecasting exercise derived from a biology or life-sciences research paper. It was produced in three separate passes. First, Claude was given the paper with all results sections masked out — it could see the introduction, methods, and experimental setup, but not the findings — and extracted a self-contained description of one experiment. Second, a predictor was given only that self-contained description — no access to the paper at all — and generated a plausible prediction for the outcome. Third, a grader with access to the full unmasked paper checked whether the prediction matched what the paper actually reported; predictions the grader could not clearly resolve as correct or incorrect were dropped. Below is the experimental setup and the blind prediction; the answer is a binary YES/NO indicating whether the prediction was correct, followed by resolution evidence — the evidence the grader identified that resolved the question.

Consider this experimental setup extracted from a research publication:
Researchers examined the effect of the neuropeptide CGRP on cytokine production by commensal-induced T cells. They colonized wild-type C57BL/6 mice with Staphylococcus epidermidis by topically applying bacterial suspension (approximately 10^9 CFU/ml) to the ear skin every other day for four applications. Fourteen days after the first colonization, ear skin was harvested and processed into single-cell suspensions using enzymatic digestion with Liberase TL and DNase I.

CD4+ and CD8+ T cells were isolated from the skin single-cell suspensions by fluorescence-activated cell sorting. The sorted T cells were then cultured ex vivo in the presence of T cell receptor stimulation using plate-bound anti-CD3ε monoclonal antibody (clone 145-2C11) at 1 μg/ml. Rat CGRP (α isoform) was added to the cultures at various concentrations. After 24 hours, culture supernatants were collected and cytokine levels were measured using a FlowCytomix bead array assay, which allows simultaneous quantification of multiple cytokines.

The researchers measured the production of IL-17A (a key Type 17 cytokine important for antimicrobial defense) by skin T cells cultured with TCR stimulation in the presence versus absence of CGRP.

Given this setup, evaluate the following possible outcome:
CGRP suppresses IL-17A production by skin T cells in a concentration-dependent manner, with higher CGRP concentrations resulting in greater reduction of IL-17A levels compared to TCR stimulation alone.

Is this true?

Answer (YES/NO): YES